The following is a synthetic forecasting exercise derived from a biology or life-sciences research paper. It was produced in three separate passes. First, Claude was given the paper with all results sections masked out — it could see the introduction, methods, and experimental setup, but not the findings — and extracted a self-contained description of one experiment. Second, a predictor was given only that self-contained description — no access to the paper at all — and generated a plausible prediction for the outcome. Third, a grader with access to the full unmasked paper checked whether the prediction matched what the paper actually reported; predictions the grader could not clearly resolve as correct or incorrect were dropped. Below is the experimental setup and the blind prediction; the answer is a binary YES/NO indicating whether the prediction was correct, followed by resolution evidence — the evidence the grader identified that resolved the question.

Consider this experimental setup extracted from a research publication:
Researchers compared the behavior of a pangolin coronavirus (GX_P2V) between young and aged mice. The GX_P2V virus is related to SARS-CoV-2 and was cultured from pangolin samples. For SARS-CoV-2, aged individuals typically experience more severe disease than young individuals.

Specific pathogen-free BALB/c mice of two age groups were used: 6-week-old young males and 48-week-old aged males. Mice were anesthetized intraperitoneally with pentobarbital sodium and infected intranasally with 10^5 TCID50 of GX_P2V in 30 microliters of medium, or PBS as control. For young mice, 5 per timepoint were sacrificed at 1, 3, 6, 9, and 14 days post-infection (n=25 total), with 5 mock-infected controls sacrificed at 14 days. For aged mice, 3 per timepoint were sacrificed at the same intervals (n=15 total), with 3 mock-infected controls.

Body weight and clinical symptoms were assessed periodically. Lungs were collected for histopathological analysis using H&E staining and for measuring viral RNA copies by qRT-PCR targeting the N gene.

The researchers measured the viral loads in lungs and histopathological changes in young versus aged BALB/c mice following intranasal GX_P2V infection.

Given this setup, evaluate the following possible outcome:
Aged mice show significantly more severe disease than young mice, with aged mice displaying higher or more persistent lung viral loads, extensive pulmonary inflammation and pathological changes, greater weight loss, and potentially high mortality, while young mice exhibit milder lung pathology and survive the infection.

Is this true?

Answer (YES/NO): NO